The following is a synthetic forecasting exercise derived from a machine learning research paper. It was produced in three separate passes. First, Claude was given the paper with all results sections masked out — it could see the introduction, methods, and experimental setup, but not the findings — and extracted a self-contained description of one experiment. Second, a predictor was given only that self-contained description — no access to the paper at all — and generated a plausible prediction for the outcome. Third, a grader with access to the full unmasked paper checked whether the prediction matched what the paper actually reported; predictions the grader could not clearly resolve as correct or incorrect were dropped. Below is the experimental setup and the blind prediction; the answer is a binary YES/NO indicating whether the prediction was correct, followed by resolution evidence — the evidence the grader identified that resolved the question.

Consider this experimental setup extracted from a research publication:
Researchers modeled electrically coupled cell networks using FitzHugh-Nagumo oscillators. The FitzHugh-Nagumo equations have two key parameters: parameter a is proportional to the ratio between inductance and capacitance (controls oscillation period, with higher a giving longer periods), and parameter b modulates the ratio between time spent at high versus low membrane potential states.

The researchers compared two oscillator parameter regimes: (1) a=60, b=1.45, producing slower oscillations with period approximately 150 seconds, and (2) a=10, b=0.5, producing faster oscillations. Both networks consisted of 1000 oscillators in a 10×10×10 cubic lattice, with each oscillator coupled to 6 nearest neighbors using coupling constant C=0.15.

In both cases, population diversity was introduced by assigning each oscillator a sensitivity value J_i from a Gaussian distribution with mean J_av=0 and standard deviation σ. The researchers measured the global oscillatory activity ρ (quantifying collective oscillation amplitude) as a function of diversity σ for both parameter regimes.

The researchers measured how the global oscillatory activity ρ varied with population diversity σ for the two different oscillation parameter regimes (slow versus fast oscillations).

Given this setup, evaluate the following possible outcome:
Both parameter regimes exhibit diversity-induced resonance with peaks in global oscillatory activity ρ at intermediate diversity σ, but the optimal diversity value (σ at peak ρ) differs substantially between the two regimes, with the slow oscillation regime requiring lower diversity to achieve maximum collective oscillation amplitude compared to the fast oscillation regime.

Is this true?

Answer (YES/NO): NO